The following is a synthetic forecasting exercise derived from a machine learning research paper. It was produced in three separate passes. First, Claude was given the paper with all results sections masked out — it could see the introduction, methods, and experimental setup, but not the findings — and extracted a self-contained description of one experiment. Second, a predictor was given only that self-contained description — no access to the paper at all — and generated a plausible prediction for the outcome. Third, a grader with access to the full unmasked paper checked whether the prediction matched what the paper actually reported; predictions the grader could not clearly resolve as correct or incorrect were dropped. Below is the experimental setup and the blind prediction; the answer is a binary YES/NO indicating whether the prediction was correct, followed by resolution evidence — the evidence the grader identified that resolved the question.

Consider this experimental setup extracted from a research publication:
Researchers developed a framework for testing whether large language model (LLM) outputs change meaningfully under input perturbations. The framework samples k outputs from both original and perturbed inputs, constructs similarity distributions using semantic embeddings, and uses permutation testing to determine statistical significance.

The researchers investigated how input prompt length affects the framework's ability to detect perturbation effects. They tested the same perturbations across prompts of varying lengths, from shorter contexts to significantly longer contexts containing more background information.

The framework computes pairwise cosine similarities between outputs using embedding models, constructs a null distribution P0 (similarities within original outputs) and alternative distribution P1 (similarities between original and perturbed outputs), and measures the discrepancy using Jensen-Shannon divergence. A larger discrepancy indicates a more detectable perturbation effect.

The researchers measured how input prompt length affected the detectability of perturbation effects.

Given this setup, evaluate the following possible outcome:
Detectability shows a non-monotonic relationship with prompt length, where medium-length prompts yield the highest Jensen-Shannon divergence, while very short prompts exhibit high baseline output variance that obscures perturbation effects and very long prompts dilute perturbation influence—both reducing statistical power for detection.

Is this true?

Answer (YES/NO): NO